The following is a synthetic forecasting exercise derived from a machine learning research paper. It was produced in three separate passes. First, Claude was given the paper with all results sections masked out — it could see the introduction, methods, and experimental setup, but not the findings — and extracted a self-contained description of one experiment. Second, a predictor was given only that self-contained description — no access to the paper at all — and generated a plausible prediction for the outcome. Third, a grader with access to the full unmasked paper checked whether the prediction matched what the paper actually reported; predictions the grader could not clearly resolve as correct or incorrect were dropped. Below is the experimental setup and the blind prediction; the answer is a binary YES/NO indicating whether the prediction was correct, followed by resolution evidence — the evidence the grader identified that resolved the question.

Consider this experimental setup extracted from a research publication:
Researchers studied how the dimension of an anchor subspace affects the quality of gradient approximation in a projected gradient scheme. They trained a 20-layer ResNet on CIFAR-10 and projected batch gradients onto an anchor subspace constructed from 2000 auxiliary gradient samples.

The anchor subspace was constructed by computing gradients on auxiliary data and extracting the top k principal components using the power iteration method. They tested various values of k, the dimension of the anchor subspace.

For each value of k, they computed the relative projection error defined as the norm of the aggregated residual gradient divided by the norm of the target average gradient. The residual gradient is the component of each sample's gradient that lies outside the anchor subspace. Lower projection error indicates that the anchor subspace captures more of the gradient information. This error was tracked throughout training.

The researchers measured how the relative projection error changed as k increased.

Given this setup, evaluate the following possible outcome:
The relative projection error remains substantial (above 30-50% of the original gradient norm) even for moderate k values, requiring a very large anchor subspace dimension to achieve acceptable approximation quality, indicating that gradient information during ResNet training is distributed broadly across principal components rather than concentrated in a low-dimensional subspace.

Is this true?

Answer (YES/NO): NO